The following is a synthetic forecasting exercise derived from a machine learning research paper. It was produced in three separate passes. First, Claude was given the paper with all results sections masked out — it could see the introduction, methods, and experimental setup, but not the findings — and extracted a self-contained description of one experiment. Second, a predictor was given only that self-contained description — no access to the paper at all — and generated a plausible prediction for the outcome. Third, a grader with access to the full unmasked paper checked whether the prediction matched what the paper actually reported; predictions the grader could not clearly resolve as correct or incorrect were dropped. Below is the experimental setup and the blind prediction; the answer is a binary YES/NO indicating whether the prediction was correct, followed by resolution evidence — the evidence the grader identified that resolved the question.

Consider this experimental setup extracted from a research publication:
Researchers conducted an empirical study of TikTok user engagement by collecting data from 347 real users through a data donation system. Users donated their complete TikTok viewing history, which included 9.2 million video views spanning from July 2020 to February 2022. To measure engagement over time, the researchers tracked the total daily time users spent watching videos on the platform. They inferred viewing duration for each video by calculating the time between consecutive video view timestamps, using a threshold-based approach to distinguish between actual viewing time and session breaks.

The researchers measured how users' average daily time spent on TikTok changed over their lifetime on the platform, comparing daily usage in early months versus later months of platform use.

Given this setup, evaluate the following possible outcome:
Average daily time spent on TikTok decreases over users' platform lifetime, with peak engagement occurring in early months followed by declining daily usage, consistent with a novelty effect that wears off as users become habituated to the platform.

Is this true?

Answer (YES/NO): NO